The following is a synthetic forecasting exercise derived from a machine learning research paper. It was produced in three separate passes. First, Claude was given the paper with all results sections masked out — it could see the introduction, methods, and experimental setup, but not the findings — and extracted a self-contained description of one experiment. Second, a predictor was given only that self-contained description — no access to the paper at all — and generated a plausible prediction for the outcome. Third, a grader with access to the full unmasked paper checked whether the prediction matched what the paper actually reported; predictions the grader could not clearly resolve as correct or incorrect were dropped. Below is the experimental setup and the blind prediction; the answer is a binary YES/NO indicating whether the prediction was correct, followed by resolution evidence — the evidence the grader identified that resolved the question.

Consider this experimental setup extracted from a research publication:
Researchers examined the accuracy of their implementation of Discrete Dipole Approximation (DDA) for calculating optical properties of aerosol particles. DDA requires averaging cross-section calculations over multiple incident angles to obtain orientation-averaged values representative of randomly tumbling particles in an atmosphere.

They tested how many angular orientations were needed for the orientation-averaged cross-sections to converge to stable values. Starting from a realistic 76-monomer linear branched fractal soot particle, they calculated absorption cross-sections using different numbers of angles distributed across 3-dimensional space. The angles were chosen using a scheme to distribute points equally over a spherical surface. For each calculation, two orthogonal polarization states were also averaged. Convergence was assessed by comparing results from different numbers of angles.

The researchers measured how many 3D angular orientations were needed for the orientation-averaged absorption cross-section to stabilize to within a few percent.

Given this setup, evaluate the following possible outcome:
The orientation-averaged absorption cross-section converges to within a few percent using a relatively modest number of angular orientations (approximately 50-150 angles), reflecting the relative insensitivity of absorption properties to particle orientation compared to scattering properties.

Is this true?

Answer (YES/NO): NO